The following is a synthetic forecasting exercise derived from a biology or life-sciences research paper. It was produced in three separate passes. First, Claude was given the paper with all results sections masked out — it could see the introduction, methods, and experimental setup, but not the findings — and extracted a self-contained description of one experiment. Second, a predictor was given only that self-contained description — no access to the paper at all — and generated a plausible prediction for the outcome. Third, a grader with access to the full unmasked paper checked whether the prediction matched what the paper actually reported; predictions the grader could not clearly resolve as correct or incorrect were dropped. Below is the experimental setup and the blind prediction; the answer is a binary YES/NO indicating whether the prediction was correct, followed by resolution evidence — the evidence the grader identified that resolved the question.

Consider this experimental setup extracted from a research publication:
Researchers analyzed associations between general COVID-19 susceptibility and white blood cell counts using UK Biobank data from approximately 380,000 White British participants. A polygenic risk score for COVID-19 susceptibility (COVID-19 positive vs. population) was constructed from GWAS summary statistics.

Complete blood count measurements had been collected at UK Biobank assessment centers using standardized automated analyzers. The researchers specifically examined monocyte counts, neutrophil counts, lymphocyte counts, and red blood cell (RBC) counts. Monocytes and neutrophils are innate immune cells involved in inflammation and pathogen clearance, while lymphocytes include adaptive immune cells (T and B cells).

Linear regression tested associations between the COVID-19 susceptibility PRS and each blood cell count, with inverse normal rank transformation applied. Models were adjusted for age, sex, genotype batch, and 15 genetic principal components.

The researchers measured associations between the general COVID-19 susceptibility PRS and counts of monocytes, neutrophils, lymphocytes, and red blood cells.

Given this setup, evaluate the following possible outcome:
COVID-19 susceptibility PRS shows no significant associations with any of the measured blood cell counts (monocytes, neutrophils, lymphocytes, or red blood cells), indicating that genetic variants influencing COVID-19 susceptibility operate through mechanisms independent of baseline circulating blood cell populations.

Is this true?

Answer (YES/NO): NO